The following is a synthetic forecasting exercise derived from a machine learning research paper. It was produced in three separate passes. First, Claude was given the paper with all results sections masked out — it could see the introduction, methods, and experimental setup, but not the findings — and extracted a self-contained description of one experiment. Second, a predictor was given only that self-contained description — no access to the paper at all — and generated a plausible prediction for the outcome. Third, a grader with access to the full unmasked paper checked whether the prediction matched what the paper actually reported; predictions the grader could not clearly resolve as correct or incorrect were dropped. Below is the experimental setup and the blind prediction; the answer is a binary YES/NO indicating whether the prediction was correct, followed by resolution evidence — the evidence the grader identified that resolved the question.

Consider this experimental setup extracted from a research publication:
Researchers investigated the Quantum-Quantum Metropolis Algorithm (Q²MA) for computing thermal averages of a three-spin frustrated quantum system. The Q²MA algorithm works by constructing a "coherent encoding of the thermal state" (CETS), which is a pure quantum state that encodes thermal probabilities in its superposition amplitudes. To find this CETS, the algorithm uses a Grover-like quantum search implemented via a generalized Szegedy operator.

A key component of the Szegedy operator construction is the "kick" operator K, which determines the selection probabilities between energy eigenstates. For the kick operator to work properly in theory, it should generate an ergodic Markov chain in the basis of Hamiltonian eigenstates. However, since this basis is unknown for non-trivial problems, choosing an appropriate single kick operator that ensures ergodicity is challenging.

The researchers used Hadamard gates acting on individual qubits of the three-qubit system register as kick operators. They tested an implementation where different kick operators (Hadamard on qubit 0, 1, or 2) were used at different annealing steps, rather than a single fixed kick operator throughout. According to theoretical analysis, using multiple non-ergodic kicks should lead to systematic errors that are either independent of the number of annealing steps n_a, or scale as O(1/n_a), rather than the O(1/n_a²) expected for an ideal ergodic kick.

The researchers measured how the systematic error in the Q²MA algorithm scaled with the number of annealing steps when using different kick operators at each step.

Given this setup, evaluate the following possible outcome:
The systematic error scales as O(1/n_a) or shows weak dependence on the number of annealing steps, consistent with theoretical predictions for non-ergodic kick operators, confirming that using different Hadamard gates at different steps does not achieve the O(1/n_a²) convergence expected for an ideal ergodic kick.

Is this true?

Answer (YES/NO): NO